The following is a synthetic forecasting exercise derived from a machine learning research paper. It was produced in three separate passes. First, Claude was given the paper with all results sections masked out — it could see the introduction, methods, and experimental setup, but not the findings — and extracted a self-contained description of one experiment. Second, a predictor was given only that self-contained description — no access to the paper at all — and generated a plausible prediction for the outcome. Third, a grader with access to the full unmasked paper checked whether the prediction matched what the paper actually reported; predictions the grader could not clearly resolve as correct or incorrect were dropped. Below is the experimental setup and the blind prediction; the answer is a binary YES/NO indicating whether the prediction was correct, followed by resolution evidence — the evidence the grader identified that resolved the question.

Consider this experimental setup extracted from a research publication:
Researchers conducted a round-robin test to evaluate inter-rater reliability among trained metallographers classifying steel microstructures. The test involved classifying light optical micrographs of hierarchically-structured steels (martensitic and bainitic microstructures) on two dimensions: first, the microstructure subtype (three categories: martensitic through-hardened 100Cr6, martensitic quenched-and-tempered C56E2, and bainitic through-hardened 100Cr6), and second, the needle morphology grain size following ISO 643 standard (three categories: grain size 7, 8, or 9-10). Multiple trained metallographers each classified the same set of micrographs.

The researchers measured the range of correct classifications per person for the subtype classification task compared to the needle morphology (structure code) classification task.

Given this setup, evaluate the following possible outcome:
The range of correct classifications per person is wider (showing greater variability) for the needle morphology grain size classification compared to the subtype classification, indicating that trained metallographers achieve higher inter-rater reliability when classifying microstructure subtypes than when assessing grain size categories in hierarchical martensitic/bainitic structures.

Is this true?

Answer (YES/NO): NO